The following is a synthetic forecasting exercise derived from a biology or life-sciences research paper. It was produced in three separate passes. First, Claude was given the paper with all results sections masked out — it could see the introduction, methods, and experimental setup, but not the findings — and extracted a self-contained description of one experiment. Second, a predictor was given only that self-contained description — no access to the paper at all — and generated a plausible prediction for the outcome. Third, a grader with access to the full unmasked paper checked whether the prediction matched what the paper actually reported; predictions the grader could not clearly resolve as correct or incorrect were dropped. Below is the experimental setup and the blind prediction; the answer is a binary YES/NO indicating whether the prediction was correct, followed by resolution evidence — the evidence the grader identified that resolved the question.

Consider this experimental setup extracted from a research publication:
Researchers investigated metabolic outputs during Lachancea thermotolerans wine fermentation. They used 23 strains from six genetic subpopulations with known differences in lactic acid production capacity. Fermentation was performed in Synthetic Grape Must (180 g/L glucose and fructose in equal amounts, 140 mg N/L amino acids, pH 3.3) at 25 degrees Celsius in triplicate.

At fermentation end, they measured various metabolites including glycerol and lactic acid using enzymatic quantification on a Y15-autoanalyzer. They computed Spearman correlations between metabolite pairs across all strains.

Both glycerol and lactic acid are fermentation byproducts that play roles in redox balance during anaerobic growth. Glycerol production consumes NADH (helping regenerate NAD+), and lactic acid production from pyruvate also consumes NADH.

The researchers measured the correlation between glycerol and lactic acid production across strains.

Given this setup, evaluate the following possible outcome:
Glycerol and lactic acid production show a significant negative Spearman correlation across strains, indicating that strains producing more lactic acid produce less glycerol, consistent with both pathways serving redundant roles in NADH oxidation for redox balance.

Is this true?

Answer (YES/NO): YES